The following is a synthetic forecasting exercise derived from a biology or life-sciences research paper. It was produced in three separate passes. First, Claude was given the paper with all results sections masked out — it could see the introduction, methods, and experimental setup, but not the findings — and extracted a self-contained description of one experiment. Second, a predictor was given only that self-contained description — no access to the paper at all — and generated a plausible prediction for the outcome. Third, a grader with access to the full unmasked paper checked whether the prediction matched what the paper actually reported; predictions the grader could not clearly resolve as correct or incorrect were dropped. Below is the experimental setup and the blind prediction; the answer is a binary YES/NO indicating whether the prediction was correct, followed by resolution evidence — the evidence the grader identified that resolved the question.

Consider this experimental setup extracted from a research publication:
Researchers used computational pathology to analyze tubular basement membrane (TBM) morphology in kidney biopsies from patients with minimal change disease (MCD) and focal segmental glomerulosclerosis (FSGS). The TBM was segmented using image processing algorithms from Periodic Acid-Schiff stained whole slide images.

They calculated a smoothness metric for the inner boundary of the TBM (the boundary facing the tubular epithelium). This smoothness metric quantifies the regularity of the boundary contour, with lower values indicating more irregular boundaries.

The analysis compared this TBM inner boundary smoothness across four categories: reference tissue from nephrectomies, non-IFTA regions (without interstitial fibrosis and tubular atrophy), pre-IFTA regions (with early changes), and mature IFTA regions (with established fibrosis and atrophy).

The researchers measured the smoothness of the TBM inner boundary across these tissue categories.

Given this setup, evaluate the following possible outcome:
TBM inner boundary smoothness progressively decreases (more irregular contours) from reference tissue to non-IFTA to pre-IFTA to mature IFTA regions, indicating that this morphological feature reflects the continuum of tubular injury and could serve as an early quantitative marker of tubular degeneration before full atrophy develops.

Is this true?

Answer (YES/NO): NO